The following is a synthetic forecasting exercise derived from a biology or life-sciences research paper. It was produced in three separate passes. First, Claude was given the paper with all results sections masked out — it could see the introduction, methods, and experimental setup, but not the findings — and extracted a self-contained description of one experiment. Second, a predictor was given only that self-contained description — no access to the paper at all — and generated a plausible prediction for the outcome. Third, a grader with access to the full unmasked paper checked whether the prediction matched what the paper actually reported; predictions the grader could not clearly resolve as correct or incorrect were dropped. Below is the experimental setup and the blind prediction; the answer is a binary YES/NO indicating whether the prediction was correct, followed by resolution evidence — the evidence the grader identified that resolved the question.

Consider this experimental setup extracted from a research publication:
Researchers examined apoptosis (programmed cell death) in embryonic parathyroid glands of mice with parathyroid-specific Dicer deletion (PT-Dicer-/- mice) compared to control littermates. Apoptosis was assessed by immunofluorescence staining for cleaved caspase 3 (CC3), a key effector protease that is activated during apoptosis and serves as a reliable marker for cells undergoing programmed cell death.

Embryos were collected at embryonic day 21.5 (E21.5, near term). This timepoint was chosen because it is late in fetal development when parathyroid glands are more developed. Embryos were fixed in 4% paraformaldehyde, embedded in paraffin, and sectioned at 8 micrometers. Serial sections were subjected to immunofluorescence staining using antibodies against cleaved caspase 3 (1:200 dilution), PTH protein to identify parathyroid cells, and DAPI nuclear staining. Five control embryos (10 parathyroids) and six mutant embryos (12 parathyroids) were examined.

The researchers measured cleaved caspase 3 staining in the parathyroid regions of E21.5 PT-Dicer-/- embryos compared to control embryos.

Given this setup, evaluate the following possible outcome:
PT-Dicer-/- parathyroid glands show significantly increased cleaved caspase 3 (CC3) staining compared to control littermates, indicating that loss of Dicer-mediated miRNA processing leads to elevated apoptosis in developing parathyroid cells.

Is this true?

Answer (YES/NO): NO